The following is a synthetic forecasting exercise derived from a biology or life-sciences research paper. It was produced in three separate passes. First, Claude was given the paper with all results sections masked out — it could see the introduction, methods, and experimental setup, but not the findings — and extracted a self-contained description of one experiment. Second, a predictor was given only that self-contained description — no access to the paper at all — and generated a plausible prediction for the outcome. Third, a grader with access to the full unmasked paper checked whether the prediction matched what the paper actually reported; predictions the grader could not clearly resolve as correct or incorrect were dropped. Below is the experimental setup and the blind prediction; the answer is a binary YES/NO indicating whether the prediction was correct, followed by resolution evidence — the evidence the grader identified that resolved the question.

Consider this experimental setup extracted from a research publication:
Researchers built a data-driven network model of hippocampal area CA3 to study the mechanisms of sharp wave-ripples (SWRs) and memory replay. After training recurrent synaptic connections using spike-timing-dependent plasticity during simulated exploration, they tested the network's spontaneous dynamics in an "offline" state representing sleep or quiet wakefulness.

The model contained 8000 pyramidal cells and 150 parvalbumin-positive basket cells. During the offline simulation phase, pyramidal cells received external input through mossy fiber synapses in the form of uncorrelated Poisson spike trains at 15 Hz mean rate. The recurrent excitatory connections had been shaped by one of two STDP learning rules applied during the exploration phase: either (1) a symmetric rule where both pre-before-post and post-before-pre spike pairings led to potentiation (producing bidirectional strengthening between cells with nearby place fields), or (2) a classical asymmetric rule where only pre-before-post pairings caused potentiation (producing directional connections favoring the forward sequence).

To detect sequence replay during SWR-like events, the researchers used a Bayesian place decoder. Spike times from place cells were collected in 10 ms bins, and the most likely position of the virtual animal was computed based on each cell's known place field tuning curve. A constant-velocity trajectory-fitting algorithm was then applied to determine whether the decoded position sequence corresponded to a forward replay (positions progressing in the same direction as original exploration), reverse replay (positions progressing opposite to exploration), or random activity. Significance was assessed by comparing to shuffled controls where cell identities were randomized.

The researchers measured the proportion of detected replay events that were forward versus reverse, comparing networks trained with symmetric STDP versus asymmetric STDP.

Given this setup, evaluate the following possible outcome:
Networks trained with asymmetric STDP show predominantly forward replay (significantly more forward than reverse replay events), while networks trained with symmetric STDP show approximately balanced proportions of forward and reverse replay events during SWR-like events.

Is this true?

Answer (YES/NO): YES